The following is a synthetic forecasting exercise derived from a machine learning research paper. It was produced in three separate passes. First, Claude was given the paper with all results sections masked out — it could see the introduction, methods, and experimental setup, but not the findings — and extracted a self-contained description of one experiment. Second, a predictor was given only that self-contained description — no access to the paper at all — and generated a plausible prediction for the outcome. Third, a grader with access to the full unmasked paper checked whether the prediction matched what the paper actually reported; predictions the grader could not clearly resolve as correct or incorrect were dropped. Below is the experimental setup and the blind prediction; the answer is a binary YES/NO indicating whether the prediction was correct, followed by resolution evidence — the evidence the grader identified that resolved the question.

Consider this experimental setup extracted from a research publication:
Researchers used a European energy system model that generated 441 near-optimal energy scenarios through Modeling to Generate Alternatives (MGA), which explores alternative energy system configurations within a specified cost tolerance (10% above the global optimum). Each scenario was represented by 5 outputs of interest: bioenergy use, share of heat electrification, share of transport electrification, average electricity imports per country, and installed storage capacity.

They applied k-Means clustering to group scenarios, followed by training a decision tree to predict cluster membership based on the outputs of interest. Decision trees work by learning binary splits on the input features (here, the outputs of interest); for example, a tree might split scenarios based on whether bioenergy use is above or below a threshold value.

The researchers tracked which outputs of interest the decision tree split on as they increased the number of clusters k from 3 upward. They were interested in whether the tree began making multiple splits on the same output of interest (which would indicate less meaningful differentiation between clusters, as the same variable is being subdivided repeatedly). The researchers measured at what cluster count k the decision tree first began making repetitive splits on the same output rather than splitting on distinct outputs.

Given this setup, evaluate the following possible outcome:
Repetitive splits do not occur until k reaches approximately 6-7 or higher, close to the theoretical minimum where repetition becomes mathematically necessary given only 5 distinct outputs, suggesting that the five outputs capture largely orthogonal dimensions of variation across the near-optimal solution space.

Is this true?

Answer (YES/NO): NO